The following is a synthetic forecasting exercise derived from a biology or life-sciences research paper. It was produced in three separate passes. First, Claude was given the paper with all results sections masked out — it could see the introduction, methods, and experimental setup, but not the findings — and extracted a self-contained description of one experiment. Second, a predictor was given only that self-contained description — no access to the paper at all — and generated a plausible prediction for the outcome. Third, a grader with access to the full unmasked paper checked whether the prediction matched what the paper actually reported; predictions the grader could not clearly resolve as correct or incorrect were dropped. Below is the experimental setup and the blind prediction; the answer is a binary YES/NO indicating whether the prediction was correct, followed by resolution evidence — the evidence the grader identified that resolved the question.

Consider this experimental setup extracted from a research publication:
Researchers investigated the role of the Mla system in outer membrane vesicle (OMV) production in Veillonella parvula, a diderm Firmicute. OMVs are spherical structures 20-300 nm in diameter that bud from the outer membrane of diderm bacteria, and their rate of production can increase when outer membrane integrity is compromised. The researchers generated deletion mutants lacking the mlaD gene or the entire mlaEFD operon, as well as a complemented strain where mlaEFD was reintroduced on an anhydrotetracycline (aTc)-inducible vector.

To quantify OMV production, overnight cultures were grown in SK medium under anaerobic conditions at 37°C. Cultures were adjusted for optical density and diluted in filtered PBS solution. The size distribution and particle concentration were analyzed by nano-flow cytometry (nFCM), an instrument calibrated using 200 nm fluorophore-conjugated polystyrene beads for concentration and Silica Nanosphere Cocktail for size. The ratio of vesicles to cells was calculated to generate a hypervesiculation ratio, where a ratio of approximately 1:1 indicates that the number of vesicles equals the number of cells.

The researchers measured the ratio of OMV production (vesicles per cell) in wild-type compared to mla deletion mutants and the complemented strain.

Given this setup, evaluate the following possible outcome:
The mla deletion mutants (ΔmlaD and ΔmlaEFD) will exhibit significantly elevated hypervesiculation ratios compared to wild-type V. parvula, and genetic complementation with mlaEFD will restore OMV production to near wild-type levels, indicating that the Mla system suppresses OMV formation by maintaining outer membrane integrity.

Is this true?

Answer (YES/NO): NO